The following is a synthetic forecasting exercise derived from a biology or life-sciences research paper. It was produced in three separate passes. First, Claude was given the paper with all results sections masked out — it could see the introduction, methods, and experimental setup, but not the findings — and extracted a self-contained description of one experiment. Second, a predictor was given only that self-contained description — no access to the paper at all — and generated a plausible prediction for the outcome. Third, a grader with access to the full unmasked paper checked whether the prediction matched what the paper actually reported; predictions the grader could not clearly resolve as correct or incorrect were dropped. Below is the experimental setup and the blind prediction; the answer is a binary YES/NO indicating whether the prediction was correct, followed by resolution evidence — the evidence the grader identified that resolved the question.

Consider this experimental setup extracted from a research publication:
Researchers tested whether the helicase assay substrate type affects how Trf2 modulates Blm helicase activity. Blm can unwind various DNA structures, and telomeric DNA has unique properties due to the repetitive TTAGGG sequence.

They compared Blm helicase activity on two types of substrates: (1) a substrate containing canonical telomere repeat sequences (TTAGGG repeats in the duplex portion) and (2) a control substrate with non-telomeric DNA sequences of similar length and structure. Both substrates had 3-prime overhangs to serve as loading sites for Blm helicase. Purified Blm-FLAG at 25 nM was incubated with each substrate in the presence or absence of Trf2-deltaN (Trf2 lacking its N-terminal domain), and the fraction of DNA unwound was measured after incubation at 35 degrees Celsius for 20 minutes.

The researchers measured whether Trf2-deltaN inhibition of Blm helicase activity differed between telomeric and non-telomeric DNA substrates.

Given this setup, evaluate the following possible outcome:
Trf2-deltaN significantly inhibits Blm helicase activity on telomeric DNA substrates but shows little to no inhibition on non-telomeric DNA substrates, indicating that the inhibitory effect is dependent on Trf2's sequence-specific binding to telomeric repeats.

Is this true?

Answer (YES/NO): YES